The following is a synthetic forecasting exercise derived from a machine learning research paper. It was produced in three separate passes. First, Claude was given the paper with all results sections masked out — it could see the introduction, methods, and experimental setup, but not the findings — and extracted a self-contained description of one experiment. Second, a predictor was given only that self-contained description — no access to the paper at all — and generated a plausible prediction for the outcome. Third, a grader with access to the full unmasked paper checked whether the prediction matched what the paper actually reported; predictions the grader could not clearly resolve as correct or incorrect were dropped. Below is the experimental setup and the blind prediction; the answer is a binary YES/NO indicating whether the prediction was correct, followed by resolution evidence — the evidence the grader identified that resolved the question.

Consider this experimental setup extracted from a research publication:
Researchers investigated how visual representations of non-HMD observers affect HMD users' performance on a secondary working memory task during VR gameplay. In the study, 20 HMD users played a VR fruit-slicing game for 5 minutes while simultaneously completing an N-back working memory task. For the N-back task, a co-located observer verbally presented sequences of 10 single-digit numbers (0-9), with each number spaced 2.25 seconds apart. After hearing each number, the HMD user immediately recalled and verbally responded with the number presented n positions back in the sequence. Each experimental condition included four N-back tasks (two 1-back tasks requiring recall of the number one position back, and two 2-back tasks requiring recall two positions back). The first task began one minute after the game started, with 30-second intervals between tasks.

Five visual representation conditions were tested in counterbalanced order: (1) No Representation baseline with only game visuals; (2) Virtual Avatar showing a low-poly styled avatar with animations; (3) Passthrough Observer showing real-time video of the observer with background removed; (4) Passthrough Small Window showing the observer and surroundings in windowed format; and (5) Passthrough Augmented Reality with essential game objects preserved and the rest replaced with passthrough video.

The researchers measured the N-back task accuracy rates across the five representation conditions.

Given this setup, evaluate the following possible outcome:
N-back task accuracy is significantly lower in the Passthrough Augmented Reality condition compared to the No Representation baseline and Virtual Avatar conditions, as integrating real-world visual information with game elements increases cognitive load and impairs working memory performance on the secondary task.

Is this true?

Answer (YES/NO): NO